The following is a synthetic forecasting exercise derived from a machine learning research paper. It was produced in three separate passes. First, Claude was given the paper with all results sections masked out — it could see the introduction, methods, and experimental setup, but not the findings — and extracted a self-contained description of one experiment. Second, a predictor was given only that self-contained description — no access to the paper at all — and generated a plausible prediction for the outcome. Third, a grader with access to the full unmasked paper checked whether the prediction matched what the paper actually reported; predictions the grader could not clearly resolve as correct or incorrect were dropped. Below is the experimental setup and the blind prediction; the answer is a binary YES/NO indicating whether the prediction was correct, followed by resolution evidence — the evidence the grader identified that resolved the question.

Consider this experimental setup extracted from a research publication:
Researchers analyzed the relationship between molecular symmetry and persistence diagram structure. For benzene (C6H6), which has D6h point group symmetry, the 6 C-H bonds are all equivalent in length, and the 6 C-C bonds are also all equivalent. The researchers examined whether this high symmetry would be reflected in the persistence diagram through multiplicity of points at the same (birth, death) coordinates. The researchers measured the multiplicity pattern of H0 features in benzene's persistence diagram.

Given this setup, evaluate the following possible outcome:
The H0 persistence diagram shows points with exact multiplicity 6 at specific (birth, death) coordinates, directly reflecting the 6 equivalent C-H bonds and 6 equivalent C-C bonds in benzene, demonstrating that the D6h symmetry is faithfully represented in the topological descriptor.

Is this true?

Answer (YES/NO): NO